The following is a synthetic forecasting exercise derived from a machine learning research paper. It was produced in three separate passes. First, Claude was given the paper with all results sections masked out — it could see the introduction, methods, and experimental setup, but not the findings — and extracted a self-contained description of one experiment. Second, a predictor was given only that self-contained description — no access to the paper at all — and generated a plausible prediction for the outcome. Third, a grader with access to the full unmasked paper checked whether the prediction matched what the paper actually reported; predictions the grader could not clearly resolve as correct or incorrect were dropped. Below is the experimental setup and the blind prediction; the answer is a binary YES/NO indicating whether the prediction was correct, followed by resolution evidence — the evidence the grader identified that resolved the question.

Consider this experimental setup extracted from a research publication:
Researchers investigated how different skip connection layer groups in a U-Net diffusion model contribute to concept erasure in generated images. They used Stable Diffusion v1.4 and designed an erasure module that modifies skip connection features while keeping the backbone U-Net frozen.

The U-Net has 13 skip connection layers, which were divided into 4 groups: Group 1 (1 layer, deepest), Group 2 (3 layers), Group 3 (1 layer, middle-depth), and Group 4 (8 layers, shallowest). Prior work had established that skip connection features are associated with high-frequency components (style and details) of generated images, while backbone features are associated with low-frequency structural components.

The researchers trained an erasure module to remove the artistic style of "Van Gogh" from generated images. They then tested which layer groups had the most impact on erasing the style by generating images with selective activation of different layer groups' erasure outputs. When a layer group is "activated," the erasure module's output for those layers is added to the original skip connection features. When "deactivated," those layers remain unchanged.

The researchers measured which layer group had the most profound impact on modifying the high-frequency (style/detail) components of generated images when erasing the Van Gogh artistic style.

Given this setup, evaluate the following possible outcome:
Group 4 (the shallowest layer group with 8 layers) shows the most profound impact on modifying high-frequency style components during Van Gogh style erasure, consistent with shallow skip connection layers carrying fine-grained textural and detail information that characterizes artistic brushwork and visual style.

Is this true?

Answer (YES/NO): NO